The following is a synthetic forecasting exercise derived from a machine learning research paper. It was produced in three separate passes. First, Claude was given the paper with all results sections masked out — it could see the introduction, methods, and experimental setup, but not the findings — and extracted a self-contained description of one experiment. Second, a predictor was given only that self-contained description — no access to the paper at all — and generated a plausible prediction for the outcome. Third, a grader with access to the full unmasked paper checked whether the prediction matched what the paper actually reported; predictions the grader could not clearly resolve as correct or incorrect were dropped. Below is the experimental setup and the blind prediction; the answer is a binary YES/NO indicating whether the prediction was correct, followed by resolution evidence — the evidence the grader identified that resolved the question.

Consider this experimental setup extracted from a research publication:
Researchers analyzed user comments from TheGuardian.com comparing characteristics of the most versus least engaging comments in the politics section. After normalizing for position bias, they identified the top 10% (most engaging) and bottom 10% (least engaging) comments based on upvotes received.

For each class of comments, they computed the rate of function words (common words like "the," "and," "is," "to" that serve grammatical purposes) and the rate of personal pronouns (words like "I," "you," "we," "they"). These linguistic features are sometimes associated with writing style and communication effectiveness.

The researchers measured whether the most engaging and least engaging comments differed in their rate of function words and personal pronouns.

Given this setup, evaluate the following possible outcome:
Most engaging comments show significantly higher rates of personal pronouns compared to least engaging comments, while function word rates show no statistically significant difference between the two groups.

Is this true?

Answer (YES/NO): NO